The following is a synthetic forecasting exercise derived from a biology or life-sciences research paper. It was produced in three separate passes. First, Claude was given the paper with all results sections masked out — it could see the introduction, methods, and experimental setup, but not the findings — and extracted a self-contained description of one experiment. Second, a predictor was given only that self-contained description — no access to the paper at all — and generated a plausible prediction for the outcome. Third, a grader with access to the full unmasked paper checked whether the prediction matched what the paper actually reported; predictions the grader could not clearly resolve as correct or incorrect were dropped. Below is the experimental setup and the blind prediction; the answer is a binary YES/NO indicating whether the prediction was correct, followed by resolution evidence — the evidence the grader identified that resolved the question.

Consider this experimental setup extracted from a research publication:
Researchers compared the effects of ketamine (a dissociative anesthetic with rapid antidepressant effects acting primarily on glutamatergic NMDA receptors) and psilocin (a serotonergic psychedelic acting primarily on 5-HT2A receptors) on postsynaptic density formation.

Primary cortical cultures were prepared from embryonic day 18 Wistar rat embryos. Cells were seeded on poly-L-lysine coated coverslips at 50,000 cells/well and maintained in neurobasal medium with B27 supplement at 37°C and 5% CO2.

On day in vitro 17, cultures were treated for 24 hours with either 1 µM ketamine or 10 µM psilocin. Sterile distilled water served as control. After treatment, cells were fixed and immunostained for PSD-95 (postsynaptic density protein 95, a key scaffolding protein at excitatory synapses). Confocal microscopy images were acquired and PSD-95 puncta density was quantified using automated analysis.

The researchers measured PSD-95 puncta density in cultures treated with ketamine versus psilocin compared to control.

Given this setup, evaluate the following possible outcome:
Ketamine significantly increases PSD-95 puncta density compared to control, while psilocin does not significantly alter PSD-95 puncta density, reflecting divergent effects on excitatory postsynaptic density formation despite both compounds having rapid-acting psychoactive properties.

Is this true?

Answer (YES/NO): YES